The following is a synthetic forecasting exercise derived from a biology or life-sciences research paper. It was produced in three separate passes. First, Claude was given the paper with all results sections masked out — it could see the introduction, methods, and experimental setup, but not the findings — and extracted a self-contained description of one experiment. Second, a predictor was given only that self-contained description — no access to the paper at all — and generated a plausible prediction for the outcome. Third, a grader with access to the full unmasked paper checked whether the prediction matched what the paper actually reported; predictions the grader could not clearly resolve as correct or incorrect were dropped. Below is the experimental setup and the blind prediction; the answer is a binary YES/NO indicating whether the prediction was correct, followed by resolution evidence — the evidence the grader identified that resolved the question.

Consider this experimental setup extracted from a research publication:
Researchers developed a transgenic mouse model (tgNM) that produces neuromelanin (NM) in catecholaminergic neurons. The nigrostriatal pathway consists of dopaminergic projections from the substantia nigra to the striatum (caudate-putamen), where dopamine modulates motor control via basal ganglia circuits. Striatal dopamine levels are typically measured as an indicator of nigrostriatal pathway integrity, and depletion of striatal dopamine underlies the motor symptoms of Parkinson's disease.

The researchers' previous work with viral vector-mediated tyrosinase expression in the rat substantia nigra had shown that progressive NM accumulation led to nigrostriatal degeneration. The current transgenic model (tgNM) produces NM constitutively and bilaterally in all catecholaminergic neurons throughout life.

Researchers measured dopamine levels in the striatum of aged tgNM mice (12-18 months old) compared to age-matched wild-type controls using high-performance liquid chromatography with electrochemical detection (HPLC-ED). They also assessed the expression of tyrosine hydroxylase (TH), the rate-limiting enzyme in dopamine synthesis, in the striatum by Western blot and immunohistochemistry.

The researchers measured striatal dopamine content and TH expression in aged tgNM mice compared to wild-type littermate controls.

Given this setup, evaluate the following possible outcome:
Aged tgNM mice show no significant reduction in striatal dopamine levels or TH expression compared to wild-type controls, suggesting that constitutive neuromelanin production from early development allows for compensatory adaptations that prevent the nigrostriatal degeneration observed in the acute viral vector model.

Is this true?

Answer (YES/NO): NO